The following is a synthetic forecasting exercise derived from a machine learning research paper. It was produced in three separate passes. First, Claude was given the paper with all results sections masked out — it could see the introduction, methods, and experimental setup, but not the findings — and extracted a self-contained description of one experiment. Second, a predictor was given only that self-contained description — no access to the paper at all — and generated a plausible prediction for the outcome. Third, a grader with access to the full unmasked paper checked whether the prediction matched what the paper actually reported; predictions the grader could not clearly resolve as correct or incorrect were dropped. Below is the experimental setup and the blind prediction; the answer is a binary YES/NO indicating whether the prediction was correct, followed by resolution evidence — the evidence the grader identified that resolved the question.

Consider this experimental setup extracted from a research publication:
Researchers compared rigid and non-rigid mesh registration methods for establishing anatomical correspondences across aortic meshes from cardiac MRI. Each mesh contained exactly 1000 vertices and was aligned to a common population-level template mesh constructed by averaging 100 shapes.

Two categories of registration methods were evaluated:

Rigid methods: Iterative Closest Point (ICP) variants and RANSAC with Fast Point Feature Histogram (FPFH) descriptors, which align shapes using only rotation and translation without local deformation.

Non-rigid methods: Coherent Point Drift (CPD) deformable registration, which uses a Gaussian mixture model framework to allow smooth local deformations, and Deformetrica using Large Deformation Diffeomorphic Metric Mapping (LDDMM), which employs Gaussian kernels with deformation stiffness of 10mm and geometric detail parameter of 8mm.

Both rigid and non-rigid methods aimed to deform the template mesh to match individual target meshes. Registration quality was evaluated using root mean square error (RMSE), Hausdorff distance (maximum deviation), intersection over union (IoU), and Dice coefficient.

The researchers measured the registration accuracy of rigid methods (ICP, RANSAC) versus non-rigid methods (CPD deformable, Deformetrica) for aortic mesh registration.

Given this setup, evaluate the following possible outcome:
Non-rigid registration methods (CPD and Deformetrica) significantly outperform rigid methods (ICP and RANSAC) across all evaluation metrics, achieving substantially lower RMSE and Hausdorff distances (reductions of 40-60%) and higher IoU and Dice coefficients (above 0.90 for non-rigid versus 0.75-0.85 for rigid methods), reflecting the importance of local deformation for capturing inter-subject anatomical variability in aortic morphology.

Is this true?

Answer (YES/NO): NO